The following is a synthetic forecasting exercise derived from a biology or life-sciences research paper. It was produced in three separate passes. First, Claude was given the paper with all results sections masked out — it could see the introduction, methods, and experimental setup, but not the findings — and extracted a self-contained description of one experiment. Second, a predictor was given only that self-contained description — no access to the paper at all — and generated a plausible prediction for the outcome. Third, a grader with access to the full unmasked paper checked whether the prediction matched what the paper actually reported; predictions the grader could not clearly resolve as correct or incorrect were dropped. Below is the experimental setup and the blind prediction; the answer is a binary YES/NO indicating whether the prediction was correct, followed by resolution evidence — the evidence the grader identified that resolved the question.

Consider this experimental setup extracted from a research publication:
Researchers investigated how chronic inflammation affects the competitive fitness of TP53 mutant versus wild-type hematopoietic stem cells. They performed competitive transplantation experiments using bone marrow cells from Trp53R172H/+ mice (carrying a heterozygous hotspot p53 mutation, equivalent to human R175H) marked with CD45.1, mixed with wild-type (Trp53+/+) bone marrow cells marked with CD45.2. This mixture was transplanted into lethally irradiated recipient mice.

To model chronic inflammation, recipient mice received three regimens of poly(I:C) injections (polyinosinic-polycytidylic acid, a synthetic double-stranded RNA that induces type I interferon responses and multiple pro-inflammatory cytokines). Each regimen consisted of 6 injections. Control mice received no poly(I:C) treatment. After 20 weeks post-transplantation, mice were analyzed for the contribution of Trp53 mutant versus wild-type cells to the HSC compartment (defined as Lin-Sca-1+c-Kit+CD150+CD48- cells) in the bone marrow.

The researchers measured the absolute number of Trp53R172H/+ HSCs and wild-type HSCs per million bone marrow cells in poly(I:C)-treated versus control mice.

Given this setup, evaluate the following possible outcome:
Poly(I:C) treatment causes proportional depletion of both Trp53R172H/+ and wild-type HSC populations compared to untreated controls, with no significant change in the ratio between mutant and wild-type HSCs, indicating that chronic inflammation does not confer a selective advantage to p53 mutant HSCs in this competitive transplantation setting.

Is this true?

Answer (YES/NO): NO